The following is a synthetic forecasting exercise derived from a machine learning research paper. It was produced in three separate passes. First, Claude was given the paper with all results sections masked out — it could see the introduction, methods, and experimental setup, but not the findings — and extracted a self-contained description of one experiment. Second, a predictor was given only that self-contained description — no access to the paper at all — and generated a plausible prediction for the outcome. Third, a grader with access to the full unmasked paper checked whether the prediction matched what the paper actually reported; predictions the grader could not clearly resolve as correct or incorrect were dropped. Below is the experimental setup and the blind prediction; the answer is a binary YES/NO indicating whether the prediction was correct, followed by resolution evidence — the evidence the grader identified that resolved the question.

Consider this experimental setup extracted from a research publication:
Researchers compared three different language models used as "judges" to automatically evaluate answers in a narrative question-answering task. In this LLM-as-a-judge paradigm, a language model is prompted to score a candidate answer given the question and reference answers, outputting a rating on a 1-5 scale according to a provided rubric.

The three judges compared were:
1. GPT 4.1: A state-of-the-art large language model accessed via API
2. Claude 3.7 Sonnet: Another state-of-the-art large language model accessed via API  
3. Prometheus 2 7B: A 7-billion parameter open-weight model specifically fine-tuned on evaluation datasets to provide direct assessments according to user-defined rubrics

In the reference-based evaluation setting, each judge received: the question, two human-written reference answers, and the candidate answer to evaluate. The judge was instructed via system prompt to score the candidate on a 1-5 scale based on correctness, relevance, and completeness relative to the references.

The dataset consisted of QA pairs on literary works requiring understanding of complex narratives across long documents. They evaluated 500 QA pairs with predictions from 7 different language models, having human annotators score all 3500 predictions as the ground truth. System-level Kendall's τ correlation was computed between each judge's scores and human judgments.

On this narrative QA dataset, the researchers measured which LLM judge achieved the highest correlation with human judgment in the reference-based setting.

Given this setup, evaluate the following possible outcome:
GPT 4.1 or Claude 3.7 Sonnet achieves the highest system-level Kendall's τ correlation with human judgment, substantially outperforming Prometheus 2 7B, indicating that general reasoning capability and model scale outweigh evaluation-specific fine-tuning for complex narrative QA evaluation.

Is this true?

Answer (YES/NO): NO